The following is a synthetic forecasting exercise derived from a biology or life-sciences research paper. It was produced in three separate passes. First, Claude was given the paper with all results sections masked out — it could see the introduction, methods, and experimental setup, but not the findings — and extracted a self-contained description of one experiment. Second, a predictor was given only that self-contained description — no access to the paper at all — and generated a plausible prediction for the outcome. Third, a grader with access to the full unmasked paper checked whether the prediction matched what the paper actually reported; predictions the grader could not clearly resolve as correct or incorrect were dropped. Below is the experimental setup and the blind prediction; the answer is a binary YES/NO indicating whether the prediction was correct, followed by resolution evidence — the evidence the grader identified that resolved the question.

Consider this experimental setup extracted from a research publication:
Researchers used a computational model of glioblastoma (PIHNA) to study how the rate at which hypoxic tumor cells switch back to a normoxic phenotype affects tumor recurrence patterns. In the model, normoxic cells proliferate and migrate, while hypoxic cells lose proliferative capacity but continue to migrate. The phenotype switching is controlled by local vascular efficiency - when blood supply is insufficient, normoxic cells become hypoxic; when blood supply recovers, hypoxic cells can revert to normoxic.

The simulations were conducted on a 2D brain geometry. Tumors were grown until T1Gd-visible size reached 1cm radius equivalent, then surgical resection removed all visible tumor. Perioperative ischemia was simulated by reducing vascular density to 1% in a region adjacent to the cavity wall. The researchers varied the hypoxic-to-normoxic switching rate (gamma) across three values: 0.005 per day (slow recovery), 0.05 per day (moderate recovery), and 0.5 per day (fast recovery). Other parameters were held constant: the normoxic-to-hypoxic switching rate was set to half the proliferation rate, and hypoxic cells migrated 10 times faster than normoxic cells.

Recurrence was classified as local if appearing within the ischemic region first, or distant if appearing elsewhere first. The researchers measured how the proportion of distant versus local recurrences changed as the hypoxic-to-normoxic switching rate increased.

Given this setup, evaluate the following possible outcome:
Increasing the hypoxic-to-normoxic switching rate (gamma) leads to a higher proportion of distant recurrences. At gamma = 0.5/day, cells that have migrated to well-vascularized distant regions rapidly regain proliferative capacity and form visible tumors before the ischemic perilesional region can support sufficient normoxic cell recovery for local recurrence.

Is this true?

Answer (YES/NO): NO